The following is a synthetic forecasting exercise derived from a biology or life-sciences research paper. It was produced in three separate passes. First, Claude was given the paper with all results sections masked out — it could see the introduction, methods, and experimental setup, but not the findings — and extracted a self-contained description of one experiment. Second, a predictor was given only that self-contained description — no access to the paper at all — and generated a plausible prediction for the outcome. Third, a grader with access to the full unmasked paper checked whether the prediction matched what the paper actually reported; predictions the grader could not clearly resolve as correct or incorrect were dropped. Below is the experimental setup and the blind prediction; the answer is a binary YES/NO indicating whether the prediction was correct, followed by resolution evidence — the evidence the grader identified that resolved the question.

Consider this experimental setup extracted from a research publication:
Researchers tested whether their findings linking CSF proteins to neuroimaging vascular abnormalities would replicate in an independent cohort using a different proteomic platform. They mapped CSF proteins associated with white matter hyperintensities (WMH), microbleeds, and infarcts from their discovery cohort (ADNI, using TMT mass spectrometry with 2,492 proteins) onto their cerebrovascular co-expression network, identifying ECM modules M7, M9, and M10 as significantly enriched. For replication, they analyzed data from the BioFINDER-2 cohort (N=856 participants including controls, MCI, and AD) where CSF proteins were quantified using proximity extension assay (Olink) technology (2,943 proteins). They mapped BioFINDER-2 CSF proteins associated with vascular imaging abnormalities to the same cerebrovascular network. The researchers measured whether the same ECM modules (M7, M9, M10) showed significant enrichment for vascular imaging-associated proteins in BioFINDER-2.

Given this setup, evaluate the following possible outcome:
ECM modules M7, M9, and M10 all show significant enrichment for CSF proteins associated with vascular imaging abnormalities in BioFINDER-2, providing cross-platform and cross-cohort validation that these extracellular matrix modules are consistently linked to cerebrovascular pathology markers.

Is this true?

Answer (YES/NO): YES